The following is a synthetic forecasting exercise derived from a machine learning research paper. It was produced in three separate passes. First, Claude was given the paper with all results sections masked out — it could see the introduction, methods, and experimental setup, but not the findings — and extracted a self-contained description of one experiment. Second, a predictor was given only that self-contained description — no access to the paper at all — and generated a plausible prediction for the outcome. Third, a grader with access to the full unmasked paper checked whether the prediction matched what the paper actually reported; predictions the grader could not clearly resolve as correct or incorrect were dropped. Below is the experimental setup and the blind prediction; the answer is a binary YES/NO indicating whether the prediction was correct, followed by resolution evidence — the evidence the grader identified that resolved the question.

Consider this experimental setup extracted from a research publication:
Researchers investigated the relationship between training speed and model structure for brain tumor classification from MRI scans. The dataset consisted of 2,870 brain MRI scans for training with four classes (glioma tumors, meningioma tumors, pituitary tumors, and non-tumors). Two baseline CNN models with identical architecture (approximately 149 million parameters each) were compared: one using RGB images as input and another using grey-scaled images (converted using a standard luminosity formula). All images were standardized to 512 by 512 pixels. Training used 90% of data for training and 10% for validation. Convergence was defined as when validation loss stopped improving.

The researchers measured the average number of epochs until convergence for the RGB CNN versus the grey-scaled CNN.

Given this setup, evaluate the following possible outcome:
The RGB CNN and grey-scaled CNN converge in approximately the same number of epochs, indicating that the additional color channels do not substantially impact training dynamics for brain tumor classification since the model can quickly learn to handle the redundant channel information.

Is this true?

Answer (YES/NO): YES